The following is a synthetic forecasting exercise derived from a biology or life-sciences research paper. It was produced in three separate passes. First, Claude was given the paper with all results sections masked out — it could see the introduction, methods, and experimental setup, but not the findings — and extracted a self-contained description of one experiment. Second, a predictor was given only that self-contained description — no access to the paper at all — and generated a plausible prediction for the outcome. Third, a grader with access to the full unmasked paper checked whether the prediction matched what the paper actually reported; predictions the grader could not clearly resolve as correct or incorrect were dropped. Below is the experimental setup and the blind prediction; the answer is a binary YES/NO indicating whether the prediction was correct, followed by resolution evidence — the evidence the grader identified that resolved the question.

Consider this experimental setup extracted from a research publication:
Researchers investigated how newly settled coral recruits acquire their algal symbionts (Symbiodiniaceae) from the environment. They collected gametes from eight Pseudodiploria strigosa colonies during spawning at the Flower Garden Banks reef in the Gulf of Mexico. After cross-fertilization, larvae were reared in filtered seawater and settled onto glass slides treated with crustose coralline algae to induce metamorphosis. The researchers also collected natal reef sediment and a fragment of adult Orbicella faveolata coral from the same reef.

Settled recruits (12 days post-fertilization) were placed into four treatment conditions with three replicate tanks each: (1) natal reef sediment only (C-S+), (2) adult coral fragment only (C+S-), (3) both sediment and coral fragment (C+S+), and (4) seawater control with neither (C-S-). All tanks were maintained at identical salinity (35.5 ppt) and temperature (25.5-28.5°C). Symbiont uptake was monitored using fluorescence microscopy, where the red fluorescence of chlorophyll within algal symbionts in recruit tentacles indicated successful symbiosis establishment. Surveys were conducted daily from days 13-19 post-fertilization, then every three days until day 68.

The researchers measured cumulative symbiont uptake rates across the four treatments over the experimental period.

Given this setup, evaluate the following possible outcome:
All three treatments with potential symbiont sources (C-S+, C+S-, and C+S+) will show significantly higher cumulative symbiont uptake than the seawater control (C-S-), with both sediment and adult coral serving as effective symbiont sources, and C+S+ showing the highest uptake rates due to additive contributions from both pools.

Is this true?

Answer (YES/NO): NO